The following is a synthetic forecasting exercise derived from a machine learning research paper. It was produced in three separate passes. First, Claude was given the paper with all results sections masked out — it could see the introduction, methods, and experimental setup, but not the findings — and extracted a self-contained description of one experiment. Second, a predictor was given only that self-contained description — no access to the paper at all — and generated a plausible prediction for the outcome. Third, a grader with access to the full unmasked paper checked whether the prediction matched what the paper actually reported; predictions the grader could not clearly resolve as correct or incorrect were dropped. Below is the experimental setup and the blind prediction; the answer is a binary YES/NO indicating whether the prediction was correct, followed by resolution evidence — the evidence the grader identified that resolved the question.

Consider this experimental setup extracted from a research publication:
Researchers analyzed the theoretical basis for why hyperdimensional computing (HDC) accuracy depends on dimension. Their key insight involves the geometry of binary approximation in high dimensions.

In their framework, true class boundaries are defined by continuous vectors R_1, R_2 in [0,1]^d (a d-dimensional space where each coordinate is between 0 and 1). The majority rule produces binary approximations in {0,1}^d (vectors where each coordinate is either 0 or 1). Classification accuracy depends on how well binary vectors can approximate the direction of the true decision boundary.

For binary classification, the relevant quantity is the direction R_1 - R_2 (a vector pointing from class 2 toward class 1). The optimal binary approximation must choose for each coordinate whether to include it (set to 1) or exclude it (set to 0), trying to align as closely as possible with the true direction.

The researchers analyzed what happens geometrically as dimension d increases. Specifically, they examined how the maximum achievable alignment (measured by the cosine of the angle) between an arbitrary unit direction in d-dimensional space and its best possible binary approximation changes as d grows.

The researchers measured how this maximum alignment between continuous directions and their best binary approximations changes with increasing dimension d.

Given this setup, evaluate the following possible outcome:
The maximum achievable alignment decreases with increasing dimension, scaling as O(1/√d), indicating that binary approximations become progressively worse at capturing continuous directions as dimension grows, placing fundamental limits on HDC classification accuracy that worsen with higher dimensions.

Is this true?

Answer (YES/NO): NO